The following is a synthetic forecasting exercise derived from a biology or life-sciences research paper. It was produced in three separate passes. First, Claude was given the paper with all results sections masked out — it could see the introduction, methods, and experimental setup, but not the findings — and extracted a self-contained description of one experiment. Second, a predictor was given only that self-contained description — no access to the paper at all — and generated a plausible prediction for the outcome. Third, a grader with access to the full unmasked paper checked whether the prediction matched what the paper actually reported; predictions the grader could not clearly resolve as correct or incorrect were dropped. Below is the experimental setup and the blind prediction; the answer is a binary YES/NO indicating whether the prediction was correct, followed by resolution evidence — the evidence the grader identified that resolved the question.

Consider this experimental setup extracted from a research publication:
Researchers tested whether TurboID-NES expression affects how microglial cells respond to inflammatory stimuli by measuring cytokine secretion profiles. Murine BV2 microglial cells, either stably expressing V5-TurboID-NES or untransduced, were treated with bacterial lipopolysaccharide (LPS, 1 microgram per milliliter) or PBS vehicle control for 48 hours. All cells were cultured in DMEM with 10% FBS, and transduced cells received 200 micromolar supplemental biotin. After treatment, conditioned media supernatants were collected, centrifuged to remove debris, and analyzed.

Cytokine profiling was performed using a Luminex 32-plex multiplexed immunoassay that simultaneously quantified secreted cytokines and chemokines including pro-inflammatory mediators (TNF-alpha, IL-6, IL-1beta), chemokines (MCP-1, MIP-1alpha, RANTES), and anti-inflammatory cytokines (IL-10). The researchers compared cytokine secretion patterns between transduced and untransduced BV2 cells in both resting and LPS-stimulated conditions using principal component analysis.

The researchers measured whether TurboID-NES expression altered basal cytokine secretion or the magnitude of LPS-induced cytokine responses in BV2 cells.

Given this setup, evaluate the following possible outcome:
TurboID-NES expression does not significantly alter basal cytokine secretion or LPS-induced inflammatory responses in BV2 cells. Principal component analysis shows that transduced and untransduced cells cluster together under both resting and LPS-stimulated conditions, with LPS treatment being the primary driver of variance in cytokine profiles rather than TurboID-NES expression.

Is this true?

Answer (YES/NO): NO